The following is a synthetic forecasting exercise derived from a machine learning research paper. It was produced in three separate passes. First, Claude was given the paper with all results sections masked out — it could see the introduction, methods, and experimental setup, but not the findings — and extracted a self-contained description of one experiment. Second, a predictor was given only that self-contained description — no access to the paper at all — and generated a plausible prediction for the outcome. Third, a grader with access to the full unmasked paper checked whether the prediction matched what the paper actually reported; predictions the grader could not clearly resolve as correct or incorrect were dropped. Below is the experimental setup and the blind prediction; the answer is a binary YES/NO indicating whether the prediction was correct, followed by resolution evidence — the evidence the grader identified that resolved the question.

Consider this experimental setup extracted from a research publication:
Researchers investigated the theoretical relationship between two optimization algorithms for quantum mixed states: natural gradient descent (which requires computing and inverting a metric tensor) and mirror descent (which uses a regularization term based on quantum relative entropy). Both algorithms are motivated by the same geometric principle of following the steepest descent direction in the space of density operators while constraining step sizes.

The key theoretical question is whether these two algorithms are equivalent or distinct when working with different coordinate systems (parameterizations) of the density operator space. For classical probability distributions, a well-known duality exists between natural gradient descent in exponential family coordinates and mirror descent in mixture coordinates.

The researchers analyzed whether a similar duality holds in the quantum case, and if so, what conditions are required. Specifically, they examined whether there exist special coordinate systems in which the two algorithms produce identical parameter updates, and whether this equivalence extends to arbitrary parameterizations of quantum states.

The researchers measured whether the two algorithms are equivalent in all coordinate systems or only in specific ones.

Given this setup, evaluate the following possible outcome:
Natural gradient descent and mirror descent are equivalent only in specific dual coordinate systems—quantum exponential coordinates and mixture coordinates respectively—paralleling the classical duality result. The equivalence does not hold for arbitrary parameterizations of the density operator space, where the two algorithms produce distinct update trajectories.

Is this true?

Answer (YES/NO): YES